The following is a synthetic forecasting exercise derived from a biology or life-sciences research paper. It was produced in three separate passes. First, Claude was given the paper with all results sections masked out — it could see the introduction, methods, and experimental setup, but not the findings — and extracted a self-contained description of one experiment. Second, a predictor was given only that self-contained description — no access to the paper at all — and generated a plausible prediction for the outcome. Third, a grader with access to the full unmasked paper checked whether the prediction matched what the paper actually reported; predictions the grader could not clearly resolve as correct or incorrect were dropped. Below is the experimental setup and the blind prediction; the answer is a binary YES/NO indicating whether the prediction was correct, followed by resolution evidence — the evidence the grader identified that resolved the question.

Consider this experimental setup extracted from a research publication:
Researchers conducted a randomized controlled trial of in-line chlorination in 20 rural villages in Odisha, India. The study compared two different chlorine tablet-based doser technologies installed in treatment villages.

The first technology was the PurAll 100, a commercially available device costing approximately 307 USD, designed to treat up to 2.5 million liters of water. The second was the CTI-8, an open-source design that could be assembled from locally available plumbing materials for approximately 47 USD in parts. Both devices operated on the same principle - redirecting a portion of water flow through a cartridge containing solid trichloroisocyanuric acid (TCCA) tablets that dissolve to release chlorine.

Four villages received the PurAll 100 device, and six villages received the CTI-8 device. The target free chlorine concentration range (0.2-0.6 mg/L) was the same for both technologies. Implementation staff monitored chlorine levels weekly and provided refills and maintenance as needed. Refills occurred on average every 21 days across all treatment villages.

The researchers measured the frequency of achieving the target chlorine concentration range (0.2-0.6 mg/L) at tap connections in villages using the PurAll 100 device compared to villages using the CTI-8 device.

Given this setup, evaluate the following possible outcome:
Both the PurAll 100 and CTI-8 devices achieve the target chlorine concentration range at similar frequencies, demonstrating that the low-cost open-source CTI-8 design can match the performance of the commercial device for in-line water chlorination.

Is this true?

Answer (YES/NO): YES